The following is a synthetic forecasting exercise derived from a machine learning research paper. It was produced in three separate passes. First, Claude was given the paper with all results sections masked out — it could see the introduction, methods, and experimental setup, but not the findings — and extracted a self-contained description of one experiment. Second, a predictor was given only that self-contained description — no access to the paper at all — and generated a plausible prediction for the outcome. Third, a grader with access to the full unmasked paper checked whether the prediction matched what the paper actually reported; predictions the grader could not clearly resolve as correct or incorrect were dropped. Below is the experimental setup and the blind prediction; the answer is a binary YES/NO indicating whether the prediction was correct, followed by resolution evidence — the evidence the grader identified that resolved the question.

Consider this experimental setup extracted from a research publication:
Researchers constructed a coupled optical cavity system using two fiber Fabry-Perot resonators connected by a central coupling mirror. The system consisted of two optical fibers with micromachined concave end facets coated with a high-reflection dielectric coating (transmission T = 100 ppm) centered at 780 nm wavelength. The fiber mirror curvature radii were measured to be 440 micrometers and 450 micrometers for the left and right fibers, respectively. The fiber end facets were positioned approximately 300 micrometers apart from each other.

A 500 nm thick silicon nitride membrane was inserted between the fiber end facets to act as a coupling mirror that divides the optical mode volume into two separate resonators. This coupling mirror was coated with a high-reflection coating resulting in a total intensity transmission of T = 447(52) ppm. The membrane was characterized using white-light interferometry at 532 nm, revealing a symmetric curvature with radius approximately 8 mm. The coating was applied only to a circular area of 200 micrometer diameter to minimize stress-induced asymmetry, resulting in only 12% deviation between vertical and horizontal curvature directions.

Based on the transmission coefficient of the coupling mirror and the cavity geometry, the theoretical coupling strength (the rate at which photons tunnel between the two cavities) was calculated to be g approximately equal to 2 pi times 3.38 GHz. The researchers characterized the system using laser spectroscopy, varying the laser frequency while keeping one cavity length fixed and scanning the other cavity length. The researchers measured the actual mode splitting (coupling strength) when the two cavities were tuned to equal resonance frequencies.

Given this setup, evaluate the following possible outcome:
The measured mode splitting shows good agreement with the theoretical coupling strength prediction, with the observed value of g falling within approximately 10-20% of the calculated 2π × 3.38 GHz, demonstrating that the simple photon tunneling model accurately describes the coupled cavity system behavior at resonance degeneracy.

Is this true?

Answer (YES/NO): YES